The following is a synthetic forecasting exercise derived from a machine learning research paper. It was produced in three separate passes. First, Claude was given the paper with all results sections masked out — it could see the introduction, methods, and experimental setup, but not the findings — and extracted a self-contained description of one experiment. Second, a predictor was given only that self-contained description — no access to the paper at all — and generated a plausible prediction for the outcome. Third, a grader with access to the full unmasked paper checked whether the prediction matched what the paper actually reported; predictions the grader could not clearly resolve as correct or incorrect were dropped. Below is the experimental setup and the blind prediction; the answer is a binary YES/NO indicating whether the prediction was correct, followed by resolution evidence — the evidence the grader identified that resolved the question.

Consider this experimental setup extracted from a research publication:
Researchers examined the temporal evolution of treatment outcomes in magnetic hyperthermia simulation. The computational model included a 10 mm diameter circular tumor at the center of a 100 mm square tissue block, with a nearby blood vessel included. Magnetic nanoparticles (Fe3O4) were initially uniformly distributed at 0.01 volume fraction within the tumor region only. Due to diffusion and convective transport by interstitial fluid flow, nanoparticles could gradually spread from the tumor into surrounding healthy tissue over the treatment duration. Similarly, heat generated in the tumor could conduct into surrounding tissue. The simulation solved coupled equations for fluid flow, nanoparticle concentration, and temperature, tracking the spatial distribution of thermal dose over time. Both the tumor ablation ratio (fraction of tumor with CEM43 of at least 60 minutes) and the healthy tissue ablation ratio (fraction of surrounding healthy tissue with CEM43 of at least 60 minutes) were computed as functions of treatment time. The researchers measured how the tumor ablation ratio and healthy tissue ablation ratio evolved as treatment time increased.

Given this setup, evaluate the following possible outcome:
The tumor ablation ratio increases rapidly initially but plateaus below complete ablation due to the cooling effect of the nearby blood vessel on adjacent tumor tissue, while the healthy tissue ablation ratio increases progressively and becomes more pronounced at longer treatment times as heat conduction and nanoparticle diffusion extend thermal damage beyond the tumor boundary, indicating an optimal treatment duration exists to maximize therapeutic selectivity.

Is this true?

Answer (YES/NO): NO